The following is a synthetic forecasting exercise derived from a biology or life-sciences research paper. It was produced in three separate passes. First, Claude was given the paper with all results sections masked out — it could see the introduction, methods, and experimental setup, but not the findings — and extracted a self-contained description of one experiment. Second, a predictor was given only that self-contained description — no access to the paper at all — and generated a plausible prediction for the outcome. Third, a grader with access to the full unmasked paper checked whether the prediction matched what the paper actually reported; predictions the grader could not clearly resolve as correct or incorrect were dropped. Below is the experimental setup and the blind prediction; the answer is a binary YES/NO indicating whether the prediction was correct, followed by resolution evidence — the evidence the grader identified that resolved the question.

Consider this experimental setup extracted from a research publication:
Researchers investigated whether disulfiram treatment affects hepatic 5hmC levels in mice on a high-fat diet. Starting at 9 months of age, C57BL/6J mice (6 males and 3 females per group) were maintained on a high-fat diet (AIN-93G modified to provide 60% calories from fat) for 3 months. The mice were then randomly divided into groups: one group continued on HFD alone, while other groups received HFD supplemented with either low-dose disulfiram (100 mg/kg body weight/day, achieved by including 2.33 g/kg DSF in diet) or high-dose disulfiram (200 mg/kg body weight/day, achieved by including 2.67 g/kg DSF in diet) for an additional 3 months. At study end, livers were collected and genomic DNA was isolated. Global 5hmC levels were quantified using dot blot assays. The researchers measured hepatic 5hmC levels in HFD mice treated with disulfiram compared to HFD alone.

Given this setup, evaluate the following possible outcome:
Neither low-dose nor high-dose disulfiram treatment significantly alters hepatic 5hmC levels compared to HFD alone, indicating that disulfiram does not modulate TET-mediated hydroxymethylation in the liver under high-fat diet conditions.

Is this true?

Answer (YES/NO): NO